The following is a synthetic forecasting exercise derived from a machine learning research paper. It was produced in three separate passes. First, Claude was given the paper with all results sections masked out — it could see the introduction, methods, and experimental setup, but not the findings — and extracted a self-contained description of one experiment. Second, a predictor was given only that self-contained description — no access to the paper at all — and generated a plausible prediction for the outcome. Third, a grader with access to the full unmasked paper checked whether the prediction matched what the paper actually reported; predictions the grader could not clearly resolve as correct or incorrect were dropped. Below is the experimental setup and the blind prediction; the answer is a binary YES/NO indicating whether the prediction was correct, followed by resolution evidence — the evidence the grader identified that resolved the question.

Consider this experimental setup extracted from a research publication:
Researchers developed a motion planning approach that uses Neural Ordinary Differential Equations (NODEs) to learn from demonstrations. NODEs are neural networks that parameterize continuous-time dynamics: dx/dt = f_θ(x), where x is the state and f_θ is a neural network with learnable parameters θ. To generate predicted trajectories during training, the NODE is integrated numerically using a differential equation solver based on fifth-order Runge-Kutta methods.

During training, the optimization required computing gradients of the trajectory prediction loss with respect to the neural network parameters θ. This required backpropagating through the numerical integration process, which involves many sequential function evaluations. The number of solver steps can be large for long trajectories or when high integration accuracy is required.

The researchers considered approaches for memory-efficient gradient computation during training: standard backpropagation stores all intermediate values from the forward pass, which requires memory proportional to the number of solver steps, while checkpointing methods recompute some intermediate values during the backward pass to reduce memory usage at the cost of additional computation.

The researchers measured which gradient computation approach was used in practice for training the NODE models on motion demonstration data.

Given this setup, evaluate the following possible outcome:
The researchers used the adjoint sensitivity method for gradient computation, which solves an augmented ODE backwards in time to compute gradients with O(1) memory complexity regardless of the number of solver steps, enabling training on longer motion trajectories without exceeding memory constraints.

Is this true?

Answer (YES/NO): NO